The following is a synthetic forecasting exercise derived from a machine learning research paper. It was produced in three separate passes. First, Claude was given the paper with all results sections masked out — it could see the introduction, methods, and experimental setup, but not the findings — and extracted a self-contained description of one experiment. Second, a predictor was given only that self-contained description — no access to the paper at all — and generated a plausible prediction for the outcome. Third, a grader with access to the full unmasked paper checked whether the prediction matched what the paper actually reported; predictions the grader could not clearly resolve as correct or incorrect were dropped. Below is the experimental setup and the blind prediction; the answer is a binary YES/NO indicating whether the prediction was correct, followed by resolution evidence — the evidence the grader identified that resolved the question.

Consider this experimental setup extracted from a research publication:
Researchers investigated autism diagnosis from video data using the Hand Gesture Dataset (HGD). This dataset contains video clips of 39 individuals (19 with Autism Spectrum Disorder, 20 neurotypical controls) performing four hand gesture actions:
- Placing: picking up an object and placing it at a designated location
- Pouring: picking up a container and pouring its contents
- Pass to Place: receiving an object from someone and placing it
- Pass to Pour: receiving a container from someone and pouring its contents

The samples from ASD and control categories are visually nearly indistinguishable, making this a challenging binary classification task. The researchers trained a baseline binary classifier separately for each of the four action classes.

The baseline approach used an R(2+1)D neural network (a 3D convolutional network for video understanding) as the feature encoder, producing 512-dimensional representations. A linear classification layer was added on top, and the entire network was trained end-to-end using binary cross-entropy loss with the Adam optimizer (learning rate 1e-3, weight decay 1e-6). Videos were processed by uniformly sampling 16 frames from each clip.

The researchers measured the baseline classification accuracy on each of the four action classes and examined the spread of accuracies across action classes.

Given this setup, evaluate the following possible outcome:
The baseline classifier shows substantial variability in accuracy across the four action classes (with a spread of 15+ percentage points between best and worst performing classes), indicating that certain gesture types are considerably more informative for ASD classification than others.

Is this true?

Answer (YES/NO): NO